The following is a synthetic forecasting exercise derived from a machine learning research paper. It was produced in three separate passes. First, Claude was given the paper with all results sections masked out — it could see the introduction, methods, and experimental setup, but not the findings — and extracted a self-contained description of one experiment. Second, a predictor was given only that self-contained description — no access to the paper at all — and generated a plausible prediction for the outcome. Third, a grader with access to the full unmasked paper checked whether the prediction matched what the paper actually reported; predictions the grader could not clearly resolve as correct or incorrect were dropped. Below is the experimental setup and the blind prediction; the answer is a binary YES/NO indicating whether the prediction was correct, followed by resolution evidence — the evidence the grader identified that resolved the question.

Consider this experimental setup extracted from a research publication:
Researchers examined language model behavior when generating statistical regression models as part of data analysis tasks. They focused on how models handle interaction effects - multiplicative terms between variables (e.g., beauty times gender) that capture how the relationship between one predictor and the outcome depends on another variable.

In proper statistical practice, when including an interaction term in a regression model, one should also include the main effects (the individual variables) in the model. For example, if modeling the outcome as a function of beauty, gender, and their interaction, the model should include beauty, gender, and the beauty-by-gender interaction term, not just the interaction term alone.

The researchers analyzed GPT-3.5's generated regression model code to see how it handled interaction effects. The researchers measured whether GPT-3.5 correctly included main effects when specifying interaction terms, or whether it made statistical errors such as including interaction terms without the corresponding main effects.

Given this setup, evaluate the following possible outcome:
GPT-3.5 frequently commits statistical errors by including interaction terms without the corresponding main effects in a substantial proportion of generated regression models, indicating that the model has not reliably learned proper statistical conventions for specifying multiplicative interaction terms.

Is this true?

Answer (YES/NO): YES